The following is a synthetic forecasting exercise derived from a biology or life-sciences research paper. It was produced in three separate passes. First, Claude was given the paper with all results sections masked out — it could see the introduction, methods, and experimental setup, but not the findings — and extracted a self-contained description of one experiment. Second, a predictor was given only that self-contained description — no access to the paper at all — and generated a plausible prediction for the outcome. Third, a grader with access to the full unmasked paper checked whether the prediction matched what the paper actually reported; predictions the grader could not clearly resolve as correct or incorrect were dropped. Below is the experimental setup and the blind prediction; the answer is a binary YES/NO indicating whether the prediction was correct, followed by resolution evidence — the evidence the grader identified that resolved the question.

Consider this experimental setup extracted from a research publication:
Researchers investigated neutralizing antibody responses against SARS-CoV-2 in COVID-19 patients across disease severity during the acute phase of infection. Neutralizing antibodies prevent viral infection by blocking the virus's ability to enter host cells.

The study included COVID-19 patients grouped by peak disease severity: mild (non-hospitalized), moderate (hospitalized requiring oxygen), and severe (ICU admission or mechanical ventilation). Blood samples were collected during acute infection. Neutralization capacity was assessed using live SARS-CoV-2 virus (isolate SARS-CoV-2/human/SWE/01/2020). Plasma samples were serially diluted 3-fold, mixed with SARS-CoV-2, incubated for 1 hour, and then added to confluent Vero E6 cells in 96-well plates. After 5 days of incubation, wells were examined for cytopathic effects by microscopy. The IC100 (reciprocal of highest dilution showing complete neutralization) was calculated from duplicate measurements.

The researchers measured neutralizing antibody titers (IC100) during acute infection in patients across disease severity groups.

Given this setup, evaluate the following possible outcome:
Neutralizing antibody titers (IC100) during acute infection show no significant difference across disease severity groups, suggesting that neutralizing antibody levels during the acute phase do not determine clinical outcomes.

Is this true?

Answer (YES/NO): NO